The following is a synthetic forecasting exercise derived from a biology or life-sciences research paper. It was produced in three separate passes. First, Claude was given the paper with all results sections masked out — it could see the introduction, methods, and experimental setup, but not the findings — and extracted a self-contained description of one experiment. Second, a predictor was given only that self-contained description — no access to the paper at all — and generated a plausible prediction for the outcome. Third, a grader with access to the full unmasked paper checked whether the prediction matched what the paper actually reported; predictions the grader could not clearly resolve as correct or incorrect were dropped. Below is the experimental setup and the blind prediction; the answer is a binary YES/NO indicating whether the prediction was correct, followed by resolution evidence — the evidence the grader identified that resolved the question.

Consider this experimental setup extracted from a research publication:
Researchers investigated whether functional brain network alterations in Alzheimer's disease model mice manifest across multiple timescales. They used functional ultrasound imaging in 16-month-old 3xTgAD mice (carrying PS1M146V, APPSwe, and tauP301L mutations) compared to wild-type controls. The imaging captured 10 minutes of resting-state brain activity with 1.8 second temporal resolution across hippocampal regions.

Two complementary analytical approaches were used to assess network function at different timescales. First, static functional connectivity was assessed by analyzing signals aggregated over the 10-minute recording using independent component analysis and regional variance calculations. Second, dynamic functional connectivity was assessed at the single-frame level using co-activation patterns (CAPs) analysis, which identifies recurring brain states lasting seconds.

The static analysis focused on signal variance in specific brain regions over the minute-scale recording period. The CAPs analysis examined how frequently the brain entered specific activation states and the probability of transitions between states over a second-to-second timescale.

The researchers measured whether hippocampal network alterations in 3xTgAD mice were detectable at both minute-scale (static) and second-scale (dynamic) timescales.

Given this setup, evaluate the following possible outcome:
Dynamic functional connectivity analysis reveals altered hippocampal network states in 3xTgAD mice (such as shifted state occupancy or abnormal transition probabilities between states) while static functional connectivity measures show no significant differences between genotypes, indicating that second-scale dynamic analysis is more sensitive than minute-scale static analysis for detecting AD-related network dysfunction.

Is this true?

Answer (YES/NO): NO